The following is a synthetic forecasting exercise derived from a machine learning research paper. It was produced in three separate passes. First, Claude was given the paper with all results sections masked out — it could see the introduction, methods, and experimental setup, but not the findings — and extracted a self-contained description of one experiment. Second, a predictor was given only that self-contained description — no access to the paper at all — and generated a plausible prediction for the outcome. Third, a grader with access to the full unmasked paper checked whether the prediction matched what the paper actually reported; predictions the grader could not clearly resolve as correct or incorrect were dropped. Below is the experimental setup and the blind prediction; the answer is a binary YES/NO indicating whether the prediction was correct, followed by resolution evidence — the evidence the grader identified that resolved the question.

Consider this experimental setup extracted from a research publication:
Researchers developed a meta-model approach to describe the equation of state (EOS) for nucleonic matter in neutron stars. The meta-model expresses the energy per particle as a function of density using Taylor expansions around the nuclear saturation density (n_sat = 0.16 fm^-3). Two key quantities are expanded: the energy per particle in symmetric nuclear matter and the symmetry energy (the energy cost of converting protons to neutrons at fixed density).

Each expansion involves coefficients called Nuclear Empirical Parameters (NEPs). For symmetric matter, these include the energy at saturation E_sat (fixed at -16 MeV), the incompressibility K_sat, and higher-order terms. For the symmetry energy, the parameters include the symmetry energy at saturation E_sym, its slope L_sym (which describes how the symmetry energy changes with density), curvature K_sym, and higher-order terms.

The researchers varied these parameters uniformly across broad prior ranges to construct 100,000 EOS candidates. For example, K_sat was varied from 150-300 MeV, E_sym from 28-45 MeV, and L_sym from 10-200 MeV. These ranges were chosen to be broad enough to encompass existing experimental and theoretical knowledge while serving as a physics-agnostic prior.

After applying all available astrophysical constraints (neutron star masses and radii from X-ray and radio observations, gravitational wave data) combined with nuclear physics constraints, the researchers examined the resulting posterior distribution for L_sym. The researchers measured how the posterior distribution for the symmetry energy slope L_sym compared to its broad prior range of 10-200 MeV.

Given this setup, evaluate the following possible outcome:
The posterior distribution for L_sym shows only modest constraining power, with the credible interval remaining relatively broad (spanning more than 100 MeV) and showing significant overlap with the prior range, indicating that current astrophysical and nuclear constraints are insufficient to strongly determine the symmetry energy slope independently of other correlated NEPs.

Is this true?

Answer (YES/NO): NO